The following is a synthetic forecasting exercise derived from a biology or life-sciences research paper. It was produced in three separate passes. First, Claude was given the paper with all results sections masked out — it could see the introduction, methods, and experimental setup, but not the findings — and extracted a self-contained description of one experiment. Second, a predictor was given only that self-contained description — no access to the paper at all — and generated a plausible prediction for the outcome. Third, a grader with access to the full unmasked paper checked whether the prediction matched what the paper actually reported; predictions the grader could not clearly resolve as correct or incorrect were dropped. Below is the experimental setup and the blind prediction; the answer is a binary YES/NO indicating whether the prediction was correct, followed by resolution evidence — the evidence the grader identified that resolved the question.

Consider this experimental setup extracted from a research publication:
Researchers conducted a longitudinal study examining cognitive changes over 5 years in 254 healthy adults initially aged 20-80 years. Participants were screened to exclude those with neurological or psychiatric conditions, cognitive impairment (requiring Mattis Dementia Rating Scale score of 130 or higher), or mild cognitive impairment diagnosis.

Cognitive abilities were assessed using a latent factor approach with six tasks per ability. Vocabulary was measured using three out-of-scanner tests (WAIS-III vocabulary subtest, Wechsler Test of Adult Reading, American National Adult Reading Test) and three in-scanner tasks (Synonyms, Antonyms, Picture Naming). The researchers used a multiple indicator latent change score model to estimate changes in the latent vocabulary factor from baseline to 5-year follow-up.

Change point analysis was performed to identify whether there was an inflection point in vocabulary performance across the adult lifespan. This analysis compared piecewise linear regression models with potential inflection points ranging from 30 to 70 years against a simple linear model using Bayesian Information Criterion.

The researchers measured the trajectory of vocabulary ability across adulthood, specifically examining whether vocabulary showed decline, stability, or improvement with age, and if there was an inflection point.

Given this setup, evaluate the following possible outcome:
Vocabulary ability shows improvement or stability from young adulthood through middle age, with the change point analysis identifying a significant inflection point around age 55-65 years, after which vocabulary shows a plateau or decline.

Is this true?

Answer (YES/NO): NO